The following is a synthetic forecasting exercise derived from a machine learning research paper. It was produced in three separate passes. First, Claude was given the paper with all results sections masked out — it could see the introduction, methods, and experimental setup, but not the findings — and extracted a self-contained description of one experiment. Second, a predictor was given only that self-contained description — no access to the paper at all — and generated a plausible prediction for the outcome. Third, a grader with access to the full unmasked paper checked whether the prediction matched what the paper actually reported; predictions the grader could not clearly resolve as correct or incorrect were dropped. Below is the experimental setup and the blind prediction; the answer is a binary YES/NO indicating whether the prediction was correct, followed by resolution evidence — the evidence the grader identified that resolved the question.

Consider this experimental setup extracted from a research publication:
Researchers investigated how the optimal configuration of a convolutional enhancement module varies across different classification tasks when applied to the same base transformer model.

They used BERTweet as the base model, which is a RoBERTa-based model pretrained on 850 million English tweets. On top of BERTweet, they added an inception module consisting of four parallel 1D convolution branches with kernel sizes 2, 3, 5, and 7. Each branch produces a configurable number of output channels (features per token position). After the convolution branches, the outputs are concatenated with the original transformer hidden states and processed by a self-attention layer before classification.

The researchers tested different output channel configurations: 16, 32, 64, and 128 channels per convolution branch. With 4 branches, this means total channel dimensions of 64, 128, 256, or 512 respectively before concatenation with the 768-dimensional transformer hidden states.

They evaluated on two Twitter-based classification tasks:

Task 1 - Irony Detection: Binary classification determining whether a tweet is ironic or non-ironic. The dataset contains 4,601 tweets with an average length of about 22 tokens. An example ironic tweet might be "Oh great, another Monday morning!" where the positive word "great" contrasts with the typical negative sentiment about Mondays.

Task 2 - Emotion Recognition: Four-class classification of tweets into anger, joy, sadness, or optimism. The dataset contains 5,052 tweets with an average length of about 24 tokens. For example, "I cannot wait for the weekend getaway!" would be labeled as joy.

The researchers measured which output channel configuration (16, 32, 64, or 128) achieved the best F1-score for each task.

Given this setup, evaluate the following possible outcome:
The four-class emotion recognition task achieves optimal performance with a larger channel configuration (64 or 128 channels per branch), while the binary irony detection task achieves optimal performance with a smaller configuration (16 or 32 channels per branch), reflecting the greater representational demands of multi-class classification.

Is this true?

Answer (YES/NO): YES